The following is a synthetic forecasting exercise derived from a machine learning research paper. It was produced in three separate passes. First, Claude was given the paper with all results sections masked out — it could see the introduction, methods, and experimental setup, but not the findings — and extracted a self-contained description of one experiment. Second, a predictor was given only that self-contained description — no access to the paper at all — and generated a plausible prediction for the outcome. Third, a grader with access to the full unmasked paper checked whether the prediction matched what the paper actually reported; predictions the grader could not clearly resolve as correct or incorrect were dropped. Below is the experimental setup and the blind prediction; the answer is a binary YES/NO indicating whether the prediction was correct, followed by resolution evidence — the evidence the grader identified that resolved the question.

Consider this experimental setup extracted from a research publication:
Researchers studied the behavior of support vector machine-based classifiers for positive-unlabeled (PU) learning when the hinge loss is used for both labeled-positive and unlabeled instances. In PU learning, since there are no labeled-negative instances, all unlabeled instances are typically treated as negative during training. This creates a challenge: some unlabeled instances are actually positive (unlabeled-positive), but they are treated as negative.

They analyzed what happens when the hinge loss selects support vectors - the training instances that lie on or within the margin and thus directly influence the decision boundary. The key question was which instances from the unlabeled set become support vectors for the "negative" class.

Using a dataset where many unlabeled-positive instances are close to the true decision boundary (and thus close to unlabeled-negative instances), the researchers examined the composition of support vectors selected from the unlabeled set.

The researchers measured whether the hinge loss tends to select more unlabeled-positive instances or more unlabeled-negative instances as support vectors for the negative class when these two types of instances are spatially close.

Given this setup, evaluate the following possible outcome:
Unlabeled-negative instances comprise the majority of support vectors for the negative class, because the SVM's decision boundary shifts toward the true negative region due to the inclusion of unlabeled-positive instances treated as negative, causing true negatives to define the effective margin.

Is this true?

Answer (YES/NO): NO